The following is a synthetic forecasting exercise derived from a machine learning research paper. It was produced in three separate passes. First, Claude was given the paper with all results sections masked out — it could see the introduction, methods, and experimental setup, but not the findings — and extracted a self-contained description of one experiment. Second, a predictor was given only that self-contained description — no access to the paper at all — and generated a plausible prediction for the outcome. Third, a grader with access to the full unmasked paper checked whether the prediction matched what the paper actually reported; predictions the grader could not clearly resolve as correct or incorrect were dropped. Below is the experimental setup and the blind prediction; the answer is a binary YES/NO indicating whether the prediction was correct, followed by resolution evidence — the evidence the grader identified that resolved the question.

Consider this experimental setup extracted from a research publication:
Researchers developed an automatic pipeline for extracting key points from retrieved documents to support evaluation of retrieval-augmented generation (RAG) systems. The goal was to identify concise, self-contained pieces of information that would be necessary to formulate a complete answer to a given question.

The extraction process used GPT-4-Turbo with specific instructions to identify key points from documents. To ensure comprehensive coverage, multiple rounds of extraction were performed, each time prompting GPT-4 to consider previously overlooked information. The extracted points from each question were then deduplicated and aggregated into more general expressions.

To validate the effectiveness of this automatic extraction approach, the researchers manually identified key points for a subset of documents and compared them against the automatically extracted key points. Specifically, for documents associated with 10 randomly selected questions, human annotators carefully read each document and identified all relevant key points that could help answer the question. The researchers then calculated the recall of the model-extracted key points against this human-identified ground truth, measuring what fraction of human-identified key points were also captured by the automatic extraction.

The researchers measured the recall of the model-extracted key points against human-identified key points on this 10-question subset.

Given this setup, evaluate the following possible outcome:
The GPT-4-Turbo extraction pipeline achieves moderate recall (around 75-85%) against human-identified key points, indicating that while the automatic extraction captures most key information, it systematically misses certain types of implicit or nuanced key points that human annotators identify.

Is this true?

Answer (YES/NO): NO